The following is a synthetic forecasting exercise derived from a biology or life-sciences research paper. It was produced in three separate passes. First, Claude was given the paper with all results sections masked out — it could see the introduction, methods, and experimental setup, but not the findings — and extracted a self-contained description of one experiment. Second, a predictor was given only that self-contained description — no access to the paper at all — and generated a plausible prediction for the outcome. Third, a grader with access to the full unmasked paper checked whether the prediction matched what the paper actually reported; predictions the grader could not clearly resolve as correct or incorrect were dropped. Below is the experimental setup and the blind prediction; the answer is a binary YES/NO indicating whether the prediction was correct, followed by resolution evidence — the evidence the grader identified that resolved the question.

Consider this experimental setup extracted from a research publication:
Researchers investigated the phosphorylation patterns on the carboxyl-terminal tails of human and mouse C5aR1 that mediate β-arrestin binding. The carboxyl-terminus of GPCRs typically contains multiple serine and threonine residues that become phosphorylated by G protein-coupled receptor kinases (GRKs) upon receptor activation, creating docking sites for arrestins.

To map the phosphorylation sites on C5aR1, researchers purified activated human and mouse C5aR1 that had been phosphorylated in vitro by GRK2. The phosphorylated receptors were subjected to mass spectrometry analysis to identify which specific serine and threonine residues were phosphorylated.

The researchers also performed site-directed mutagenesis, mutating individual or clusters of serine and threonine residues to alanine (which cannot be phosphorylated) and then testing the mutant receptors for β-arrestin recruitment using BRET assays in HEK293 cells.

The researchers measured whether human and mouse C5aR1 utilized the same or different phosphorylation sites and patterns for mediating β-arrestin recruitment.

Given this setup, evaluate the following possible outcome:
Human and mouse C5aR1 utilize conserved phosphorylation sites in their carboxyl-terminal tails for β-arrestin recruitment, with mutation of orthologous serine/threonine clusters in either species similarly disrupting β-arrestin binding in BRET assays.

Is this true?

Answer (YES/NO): NO